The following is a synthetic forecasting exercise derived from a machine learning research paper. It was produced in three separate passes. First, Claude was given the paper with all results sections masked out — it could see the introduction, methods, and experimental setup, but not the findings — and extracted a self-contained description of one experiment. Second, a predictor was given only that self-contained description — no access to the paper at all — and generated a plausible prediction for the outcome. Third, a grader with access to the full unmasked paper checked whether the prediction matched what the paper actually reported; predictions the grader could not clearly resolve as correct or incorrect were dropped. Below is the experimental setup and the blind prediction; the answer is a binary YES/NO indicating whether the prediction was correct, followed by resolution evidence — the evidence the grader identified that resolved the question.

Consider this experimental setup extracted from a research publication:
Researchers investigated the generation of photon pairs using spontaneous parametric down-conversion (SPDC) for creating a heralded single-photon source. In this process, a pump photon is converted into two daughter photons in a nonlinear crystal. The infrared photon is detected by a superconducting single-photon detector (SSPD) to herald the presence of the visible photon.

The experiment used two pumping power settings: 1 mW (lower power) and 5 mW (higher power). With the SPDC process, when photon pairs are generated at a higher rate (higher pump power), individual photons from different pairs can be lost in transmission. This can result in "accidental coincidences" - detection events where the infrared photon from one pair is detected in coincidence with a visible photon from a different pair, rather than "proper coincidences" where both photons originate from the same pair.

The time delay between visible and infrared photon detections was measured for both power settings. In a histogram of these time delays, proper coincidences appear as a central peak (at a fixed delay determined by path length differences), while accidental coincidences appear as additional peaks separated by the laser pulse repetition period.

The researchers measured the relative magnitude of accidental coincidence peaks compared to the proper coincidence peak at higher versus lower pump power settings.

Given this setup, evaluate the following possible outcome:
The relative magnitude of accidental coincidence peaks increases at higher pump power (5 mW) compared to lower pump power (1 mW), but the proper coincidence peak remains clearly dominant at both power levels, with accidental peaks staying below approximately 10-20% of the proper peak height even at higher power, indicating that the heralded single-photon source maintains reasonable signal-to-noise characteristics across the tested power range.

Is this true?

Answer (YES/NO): NO